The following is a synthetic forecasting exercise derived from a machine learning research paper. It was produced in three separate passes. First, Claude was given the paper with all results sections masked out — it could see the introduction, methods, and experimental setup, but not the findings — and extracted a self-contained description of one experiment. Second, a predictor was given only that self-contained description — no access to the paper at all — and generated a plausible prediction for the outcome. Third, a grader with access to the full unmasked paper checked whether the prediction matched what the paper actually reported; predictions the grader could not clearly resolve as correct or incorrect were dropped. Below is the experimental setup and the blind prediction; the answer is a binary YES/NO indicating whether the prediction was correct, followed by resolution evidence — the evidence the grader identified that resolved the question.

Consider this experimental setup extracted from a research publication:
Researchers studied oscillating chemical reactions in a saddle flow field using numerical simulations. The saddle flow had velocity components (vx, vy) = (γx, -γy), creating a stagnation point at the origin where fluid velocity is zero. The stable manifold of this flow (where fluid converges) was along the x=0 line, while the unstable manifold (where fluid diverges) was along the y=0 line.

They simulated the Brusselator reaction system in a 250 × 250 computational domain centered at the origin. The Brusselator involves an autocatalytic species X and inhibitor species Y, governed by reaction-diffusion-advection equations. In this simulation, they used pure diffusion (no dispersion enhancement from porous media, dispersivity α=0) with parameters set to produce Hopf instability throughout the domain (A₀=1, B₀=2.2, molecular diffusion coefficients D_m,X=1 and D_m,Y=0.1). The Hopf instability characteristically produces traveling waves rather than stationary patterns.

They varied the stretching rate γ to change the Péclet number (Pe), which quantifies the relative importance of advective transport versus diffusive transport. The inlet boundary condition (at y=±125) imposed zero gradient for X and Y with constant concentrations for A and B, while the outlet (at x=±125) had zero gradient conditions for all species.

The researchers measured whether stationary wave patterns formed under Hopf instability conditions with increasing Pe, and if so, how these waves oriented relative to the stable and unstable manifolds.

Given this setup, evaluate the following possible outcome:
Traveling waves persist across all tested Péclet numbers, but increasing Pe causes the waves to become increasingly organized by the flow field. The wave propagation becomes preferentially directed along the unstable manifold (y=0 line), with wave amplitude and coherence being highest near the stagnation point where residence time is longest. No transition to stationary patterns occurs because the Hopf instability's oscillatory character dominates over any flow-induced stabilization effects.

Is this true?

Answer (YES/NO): NO